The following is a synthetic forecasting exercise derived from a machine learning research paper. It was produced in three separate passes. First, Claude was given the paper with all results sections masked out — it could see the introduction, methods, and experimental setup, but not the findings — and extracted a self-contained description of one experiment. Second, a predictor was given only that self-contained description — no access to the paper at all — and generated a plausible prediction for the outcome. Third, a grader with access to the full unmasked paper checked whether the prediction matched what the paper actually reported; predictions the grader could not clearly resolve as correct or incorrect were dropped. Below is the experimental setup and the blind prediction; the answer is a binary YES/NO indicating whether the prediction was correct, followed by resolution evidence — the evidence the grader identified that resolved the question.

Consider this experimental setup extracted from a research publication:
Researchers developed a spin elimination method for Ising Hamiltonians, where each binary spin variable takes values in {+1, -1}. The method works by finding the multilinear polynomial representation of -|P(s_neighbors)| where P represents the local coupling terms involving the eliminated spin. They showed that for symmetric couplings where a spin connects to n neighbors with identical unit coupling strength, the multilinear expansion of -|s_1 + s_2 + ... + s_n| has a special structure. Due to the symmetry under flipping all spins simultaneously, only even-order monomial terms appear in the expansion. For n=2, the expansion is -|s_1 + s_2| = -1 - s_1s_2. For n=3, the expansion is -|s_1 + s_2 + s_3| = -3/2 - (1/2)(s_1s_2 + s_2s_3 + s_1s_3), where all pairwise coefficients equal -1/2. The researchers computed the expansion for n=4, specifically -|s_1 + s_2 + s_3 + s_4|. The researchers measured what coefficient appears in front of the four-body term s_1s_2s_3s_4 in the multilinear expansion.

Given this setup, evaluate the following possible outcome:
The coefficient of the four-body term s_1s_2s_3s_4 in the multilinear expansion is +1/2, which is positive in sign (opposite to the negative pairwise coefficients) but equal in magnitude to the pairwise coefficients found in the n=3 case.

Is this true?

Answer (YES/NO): YES